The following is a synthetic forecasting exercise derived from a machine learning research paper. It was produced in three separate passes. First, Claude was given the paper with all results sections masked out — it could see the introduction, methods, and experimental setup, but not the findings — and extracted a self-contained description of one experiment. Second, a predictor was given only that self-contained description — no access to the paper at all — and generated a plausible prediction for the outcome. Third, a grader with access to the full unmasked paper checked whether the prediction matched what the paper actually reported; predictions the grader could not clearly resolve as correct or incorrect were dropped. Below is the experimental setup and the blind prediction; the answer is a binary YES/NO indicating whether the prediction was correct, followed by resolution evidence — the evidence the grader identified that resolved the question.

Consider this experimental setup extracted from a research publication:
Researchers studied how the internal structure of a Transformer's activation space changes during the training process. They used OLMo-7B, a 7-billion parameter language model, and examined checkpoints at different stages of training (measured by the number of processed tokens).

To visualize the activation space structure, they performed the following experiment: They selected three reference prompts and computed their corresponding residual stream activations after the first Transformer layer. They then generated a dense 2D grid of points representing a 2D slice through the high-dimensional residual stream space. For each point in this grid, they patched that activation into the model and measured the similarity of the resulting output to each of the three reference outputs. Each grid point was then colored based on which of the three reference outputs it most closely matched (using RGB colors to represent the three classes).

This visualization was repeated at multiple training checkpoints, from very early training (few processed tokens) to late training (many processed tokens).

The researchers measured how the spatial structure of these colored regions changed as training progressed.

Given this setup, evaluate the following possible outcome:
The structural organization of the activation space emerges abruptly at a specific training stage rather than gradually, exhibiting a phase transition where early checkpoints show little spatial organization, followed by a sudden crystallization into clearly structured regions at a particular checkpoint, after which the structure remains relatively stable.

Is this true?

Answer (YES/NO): NO